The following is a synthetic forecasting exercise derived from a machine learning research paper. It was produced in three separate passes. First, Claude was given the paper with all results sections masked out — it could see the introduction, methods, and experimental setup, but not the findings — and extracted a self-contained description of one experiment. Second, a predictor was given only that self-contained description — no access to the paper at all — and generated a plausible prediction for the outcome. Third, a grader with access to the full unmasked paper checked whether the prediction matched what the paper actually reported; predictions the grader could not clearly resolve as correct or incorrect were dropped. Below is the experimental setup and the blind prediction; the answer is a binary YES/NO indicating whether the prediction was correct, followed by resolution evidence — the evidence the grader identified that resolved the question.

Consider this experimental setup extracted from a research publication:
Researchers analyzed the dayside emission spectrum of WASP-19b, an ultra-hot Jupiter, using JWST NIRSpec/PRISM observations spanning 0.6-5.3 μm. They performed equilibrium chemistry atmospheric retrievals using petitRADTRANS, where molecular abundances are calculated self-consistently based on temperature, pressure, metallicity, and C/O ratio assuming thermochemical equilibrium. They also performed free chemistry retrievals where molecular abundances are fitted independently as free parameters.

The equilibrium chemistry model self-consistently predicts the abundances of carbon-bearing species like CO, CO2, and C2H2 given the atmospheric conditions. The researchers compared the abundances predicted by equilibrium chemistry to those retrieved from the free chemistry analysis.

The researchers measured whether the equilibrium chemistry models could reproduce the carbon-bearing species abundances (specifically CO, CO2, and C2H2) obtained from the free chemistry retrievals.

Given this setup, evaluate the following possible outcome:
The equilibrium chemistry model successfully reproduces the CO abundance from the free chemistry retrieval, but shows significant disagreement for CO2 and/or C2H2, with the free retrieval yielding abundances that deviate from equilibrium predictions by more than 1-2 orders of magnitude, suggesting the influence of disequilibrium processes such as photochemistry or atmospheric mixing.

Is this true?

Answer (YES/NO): NO